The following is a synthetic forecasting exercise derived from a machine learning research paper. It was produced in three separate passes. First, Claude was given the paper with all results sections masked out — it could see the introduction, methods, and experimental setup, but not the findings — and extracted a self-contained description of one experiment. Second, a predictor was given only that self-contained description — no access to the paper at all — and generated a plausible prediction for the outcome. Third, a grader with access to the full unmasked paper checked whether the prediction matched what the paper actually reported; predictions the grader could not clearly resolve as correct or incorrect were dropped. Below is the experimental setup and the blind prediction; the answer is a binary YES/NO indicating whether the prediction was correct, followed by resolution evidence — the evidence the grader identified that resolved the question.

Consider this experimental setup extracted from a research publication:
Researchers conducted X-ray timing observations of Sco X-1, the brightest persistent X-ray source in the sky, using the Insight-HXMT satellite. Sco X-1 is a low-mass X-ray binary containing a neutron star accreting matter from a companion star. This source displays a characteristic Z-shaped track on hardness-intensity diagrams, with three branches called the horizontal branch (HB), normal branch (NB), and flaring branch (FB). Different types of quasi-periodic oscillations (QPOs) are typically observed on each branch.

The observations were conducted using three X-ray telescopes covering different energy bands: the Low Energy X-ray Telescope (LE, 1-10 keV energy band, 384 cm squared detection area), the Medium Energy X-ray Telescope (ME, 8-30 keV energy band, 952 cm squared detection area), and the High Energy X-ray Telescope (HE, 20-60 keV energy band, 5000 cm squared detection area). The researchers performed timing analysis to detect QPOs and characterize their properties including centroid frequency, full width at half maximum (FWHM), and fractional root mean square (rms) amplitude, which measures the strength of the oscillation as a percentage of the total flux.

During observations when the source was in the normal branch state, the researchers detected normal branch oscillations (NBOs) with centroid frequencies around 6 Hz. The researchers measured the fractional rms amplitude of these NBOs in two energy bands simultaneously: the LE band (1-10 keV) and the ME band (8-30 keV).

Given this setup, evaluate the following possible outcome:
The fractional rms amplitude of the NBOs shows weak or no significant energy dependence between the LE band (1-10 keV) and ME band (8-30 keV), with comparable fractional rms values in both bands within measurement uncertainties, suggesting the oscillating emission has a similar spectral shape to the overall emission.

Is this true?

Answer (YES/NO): NO